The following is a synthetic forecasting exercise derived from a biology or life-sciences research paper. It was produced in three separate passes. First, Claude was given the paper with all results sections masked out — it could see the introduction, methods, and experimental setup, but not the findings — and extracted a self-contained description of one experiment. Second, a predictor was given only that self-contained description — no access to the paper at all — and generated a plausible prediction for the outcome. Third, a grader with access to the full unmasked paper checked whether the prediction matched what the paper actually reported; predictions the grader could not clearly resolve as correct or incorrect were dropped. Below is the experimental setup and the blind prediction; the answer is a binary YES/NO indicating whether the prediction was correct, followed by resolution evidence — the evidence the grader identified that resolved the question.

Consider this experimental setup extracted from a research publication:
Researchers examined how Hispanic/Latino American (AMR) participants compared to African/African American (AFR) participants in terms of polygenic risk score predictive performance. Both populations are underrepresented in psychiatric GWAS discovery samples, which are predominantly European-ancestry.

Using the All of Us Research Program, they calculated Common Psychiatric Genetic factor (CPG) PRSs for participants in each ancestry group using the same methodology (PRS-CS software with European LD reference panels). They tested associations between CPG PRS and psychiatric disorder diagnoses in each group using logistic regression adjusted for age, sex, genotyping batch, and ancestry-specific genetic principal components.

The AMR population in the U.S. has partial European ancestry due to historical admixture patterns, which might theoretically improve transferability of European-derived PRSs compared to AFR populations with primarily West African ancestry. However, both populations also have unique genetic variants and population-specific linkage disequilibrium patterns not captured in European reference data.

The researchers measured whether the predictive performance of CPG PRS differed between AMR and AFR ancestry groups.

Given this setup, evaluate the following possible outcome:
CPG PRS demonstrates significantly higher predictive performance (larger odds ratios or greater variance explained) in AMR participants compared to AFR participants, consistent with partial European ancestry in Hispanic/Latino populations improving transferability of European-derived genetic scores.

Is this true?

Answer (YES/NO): YES